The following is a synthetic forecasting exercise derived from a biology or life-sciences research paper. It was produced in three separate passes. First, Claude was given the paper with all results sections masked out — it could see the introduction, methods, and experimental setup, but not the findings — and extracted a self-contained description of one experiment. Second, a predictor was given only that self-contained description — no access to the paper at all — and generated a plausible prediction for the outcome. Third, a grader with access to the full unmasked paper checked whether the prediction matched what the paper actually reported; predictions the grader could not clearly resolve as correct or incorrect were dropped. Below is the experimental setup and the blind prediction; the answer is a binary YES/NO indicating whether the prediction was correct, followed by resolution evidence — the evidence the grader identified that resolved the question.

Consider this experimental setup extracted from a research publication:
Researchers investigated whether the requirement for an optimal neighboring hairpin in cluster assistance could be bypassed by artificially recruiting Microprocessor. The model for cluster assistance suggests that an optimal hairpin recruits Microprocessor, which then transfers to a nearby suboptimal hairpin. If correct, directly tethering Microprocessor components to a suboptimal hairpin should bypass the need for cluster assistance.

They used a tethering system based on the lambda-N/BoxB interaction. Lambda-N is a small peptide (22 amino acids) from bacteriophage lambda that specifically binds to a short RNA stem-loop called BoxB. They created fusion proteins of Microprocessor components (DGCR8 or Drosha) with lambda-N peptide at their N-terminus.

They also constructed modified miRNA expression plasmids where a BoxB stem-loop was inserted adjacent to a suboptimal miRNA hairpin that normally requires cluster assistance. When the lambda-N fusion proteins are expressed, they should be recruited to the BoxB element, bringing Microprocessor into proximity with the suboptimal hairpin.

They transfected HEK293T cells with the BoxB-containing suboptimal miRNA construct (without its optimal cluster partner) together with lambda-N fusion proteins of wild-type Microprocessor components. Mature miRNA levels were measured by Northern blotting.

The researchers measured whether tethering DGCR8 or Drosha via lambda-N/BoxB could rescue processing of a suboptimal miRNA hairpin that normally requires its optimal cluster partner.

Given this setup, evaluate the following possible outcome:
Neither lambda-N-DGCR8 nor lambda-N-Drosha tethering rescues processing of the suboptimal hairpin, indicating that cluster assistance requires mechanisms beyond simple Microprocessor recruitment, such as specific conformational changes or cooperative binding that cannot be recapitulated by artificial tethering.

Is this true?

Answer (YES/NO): NO